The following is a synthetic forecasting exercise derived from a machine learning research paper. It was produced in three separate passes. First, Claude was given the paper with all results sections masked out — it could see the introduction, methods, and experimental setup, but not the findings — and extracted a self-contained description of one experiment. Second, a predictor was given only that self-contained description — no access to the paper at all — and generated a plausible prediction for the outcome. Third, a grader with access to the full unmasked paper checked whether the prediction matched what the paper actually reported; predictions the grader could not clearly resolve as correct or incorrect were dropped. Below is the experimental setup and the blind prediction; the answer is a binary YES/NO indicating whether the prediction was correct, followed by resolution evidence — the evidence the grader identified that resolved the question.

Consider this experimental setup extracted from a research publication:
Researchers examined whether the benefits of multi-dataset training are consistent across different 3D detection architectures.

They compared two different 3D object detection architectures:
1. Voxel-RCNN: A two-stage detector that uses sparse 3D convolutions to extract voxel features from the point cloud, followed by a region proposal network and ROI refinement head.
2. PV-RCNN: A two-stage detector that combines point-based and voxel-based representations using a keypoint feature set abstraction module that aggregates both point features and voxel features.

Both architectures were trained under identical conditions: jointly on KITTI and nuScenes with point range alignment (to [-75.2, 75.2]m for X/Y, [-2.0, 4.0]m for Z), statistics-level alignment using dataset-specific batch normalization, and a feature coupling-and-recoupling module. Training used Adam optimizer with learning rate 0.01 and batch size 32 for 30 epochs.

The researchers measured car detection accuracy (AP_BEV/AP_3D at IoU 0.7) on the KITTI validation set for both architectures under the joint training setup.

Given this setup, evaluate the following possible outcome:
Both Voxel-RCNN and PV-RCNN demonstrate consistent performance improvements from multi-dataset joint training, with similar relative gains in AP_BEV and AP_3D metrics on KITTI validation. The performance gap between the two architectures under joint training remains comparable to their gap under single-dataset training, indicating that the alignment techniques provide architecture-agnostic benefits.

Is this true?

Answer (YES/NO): NO